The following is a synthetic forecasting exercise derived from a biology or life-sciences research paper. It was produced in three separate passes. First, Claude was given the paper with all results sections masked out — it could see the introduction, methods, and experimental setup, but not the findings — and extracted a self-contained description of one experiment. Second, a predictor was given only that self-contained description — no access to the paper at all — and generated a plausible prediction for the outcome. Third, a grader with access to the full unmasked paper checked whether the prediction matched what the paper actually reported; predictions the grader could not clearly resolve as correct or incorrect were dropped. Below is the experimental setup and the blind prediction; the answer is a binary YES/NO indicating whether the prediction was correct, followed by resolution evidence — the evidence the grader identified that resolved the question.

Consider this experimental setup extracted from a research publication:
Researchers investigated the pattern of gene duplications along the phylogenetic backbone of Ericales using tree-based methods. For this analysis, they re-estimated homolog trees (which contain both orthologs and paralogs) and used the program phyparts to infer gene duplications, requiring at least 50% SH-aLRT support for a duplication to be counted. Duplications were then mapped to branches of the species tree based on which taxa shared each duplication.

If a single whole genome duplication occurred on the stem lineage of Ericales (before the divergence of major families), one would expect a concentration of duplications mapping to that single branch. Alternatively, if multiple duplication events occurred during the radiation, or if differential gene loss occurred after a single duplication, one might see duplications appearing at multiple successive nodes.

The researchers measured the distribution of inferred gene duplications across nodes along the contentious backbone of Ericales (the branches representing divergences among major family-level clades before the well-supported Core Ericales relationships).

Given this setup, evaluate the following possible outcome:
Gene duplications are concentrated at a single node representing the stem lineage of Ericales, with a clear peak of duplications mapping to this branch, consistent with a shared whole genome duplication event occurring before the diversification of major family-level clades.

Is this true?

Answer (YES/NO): NO